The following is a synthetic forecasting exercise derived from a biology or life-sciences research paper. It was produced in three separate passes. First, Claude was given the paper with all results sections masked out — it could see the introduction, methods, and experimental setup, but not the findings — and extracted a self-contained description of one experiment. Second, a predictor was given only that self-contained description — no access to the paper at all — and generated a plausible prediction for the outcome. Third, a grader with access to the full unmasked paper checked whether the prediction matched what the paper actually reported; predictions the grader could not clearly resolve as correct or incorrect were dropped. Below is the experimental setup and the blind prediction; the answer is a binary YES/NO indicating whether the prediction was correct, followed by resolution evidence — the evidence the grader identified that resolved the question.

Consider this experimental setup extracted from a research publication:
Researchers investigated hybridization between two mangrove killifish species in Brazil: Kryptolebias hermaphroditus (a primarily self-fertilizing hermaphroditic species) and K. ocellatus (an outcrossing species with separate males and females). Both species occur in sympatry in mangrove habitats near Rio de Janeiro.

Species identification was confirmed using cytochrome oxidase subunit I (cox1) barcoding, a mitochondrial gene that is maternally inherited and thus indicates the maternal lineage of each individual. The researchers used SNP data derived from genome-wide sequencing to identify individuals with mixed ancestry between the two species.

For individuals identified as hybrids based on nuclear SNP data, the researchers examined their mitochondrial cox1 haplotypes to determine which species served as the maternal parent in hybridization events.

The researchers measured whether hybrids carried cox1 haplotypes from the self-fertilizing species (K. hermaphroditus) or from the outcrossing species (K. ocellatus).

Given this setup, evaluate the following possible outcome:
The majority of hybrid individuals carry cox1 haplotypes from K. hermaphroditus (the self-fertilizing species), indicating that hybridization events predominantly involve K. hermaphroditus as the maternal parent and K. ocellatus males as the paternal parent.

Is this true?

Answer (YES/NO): NO